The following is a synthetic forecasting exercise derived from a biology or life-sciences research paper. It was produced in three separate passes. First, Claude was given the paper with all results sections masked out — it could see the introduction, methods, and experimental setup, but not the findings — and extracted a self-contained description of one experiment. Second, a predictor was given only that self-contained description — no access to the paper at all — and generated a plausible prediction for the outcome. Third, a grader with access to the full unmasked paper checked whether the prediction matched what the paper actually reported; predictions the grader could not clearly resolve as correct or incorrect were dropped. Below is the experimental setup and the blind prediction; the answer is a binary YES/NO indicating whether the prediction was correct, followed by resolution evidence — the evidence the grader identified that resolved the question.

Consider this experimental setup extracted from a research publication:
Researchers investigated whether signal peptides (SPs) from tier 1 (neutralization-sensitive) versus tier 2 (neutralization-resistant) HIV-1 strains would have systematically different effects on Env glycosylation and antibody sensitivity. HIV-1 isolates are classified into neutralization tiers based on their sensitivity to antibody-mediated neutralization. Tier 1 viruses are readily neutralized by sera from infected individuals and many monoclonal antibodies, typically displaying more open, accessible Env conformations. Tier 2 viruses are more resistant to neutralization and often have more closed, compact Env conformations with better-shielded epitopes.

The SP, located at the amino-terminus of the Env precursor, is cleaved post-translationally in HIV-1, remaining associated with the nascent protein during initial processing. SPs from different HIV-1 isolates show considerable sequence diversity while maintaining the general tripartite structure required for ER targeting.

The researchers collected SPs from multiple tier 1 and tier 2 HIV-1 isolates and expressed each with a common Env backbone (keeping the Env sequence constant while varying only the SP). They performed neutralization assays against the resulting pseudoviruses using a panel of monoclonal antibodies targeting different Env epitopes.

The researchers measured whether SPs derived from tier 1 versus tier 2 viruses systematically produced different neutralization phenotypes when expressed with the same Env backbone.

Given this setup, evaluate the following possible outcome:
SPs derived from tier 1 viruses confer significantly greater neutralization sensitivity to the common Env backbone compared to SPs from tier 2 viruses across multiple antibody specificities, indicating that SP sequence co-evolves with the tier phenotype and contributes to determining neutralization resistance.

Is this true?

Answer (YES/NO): NO